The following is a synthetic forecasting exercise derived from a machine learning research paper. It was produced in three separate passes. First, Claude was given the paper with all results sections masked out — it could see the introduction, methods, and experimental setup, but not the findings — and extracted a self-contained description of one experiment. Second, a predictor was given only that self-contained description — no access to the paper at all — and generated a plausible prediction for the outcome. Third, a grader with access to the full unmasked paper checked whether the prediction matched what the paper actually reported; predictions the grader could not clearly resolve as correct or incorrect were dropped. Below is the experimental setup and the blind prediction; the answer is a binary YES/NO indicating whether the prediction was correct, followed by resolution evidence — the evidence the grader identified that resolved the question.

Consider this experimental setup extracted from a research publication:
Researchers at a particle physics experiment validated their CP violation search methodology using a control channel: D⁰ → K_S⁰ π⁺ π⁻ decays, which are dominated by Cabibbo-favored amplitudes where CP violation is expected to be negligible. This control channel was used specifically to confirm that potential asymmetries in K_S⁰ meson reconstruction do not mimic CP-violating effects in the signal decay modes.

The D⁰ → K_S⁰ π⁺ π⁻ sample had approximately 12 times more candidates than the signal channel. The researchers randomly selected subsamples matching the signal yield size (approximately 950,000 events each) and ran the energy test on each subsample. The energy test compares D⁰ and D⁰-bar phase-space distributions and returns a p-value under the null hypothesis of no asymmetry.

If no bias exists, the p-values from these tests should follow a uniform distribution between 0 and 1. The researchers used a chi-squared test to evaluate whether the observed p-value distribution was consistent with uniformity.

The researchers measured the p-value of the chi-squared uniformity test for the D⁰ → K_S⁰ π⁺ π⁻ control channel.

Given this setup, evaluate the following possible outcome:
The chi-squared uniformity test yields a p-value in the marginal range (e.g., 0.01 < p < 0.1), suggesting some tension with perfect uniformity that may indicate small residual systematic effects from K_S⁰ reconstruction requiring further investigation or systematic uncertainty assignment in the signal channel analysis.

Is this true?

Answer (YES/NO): NO